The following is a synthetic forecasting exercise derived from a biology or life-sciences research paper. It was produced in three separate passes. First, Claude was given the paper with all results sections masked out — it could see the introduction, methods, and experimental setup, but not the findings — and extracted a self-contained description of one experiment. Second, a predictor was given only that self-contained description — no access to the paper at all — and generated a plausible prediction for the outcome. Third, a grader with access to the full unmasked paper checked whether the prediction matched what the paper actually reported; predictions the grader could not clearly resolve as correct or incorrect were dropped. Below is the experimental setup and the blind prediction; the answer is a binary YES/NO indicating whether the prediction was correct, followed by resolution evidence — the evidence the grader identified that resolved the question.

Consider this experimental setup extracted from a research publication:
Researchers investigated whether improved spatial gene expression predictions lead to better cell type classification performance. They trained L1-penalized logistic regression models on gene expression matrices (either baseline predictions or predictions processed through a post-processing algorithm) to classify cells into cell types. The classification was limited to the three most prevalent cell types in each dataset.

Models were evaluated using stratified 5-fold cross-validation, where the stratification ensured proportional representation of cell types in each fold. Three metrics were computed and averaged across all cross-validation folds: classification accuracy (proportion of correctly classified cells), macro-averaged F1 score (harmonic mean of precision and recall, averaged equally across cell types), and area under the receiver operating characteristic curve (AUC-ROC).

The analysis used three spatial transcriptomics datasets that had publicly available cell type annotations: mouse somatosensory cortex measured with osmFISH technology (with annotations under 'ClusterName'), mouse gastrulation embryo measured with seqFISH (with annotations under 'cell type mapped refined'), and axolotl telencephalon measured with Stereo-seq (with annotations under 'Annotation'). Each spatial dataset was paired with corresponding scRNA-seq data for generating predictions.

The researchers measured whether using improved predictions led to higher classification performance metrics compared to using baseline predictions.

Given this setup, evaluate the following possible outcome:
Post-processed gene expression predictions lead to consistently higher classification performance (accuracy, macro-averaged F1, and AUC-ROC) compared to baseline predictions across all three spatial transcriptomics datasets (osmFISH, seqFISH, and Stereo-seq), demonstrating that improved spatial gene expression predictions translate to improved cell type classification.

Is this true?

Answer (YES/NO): YES